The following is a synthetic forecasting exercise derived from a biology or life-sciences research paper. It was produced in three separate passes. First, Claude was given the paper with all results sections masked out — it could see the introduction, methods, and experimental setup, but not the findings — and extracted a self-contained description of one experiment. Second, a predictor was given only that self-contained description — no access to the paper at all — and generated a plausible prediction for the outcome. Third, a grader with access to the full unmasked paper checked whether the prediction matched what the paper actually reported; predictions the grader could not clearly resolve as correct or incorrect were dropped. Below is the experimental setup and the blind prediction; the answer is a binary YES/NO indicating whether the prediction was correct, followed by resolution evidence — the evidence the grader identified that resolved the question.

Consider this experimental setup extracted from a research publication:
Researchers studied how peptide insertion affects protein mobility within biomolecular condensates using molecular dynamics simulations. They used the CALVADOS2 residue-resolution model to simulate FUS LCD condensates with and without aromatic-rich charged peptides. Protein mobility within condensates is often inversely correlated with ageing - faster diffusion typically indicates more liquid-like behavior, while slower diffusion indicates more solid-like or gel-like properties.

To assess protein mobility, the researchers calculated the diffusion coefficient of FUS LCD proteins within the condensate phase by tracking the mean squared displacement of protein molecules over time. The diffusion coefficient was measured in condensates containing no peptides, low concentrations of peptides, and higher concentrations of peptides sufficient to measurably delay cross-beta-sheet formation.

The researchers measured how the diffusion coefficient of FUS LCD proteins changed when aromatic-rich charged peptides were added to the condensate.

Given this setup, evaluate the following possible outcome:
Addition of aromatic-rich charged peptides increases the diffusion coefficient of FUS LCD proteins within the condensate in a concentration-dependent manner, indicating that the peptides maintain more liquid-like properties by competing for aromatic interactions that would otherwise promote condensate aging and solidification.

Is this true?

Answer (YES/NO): NO